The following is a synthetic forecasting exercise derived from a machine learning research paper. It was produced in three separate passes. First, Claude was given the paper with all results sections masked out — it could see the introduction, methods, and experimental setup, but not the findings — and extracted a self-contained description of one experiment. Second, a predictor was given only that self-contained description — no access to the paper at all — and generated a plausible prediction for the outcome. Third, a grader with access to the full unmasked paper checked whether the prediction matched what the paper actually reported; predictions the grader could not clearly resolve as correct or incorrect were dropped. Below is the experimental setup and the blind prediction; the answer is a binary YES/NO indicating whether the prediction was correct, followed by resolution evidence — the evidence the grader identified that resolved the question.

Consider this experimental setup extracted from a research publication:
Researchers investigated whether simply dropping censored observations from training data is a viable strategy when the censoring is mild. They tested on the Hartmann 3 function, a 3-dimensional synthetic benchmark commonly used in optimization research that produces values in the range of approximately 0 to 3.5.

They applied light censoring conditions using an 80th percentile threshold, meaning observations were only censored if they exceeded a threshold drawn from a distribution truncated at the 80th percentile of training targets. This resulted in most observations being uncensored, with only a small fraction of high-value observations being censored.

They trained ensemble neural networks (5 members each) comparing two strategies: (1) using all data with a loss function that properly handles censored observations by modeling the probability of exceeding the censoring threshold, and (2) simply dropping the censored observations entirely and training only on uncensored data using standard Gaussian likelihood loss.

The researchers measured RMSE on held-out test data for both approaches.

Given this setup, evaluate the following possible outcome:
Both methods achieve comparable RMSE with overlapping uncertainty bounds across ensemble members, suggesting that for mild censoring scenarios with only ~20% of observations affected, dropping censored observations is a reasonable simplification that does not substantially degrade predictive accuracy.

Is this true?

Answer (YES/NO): YES